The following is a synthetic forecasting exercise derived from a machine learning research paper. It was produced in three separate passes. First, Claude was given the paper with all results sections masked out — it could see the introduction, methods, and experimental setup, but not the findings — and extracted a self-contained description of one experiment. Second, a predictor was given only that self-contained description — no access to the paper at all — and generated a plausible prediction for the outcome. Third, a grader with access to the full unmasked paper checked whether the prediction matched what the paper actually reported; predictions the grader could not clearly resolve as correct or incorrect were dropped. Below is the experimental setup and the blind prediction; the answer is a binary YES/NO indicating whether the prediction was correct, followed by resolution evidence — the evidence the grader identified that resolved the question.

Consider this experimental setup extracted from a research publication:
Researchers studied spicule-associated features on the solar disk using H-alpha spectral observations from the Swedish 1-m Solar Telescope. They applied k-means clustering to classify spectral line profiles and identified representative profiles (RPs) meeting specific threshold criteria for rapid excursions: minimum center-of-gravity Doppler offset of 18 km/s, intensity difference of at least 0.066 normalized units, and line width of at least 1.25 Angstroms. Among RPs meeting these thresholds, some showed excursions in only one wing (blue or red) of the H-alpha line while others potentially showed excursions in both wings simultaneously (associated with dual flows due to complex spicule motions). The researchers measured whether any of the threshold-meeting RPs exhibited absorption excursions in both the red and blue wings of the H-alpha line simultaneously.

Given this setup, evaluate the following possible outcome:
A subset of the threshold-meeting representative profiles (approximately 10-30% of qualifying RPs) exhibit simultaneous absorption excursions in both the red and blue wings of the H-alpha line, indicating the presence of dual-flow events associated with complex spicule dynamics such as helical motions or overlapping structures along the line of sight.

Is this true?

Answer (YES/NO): YES